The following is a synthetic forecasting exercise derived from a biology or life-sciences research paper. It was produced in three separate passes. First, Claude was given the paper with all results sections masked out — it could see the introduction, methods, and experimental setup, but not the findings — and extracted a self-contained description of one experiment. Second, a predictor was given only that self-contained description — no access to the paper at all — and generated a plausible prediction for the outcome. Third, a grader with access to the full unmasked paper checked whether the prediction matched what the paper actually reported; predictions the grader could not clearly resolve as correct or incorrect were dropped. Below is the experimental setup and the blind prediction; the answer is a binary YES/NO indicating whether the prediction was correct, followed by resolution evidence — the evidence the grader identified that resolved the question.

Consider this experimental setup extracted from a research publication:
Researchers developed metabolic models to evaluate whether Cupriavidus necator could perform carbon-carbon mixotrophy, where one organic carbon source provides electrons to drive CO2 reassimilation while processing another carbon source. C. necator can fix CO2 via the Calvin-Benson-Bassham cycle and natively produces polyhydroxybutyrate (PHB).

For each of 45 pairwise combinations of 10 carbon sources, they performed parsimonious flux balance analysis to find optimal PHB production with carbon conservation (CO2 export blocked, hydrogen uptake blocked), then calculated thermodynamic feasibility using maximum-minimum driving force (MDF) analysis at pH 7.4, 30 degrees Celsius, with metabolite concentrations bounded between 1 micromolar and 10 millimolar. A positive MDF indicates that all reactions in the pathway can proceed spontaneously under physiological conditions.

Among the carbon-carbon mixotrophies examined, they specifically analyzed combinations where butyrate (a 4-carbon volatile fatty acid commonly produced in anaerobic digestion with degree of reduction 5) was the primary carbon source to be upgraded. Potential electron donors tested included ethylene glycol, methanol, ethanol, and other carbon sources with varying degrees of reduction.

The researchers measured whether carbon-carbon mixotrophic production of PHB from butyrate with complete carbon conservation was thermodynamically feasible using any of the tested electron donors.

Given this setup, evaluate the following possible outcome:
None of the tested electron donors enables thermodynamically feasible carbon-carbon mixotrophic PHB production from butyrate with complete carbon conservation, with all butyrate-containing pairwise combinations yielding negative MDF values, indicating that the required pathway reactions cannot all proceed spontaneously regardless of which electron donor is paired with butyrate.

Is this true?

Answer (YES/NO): NO